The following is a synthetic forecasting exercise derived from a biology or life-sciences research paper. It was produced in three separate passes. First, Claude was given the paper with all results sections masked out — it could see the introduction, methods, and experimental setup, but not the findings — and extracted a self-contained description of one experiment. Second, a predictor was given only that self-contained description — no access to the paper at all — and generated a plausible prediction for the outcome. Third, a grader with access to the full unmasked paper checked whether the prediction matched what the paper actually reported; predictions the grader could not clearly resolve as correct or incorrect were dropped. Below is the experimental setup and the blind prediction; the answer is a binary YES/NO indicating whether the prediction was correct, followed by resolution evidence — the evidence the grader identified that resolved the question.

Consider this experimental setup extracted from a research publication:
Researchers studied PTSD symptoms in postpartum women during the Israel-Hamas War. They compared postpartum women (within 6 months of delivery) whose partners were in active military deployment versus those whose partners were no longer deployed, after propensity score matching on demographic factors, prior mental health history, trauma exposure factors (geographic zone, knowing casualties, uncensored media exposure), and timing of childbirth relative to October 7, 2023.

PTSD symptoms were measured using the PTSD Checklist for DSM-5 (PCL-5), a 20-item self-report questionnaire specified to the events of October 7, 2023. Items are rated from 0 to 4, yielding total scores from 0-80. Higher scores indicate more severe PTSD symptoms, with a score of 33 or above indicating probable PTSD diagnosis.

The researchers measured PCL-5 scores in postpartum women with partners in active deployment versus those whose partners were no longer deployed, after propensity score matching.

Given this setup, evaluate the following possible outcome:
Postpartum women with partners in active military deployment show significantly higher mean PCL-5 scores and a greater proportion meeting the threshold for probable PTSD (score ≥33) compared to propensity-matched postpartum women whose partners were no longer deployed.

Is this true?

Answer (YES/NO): NO